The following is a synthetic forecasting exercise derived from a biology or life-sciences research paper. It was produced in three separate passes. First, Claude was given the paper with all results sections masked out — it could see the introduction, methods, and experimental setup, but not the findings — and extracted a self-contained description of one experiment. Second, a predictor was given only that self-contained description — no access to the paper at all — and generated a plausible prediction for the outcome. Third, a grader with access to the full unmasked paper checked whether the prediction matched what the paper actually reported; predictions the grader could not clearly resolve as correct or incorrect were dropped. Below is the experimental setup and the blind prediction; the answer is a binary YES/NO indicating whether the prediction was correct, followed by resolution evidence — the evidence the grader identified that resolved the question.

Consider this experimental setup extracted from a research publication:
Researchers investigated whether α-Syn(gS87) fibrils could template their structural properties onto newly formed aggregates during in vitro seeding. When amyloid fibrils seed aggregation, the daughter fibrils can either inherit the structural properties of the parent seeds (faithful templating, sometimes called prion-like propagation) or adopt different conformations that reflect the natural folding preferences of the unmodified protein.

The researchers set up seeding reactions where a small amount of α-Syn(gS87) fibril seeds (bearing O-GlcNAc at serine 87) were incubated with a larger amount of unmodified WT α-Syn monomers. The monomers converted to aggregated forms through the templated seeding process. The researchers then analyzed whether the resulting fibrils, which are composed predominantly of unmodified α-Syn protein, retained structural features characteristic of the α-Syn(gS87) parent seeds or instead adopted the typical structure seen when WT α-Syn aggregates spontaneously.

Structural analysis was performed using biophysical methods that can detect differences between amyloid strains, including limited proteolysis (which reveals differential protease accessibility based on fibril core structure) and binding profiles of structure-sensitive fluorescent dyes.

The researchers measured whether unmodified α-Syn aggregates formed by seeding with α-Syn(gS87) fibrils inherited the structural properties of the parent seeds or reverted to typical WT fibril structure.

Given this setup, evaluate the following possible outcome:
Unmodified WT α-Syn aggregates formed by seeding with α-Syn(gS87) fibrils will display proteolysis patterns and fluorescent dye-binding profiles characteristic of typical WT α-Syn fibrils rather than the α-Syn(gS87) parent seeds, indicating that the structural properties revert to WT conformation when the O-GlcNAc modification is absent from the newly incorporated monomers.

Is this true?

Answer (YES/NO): NO